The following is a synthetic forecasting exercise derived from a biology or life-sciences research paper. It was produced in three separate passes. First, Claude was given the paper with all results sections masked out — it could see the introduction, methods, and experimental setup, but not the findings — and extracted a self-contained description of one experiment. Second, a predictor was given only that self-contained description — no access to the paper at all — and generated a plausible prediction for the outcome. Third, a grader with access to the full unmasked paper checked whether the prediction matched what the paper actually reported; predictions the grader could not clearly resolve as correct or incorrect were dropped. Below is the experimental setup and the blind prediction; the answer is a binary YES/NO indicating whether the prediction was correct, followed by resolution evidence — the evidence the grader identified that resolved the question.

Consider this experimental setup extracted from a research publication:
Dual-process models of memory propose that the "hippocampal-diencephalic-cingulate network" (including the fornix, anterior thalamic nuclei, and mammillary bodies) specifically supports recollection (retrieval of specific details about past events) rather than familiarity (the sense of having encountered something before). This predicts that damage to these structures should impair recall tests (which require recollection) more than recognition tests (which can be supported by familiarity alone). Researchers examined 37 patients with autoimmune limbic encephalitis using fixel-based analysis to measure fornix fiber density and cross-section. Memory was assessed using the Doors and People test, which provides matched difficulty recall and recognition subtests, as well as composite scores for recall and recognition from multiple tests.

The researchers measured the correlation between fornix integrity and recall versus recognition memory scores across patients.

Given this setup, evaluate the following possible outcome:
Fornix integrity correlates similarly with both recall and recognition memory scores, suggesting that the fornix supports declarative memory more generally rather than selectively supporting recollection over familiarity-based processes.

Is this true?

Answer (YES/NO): NO